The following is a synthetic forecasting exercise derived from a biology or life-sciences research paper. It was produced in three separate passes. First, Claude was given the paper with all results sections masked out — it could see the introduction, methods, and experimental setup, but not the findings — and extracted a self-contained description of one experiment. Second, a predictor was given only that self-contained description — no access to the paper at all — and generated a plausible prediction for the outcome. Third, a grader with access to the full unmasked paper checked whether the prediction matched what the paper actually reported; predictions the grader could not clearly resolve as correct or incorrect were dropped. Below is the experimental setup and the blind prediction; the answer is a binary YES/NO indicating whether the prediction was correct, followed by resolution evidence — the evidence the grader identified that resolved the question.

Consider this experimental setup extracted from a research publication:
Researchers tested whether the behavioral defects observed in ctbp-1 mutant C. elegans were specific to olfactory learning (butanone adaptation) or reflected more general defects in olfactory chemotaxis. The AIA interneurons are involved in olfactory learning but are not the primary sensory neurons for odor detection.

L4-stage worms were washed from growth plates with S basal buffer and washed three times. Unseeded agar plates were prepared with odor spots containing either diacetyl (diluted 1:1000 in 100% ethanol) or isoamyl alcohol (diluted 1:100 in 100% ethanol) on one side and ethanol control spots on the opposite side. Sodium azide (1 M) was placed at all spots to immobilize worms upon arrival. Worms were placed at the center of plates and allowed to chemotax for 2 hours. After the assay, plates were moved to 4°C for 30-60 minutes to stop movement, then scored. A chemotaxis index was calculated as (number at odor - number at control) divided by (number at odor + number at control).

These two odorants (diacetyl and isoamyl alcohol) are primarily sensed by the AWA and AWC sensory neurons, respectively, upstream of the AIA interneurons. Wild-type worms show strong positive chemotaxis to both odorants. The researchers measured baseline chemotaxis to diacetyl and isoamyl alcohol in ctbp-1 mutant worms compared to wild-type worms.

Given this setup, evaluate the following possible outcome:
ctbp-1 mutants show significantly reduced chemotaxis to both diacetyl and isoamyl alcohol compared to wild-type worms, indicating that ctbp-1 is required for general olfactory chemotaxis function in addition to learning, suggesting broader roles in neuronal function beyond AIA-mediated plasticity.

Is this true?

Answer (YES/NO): NO